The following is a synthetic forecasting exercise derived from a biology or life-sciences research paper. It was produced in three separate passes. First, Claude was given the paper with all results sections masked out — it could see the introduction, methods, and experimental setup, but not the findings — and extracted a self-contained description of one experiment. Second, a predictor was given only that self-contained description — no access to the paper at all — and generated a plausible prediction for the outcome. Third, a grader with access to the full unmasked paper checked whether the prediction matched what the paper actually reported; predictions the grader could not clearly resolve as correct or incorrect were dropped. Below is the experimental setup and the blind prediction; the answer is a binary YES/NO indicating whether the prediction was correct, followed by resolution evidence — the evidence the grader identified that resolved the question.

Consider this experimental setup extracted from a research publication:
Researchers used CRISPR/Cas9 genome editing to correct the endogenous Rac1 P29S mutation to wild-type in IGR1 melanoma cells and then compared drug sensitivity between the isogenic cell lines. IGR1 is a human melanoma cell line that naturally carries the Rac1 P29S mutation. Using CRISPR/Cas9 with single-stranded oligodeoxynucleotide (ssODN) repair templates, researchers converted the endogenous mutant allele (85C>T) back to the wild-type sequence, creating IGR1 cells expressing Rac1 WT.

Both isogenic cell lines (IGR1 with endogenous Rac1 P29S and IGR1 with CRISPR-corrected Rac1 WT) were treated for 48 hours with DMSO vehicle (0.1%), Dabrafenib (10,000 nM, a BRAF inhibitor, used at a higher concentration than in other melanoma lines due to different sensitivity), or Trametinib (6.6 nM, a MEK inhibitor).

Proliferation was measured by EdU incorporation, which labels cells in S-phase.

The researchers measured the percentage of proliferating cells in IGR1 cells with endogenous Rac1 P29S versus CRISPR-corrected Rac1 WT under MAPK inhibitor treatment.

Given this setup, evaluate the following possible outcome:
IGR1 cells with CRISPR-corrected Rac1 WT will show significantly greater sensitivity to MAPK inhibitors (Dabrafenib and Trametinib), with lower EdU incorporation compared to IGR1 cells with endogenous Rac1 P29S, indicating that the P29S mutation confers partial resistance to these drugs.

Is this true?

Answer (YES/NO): YES